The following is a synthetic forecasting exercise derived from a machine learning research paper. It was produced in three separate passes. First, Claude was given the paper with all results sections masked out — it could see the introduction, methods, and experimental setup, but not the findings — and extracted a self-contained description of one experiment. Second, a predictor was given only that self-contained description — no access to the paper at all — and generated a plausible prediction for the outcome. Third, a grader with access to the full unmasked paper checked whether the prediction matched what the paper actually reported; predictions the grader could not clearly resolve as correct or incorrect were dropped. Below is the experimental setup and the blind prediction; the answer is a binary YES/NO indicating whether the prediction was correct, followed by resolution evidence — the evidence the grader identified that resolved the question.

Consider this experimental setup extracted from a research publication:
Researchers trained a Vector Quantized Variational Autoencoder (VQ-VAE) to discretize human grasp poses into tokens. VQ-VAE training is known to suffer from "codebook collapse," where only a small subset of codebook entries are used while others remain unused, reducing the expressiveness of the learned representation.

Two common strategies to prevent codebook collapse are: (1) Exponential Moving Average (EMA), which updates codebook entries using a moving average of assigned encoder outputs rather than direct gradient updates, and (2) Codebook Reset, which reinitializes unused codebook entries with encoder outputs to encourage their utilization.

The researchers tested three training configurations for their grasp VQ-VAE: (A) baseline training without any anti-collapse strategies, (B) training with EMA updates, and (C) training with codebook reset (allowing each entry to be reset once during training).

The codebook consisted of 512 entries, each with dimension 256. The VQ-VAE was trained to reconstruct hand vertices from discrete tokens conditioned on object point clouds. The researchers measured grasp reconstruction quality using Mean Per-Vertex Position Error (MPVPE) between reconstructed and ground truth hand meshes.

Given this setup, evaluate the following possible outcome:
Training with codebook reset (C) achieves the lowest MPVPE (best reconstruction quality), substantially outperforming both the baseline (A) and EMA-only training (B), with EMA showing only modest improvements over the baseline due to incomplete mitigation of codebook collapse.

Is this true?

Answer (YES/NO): NO